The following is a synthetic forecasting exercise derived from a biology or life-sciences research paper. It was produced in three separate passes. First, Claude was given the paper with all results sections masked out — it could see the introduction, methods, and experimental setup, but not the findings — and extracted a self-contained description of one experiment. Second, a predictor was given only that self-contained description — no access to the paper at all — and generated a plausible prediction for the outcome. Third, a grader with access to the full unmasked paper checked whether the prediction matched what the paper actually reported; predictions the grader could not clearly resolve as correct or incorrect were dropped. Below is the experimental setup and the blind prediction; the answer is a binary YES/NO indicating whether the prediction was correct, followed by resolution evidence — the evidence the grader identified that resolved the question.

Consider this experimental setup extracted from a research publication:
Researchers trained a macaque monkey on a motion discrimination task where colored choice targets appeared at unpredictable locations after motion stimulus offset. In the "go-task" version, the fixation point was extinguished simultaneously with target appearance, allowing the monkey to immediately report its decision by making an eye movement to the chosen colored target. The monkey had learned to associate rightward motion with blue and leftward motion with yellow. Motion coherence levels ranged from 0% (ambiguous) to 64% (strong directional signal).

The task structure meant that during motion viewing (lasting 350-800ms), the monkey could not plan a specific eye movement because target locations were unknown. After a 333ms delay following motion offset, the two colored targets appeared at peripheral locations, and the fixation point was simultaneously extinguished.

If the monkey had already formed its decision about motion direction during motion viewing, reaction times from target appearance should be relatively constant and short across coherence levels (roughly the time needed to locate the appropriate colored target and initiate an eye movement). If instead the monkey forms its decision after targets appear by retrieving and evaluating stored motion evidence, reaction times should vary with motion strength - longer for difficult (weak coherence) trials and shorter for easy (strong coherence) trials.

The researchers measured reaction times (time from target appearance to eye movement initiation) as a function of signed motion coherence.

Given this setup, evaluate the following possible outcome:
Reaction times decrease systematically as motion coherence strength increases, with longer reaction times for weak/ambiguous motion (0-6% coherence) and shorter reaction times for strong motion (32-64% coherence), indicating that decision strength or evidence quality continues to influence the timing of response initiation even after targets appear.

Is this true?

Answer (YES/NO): YES